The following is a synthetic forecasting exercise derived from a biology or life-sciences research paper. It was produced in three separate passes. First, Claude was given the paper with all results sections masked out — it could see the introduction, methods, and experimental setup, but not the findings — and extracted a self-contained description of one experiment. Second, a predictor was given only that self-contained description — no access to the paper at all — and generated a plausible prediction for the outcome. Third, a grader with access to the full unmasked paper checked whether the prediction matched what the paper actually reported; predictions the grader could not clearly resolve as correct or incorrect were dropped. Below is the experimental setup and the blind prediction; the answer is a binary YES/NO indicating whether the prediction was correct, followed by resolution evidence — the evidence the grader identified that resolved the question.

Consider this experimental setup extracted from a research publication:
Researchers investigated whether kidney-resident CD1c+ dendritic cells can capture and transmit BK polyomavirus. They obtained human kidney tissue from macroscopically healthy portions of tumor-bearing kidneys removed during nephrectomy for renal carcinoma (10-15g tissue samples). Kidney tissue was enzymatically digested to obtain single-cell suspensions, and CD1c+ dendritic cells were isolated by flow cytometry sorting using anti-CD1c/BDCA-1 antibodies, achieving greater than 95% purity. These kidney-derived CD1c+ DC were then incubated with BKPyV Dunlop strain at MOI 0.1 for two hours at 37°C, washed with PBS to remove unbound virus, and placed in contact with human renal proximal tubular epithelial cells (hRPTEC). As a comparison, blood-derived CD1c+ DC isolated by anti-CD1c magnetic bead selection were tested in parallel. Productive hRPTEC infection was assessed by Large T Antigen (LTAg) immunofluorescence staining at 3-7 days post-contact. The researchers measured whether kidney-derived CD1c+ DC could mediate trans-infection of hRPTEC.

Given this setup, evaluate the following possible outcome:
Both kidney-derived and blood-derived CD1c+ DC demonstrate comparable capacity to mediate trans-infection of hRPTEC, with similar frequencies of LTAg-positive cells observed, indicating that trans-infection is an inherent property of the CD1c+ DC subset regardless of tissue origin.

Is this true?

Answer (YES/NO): YES